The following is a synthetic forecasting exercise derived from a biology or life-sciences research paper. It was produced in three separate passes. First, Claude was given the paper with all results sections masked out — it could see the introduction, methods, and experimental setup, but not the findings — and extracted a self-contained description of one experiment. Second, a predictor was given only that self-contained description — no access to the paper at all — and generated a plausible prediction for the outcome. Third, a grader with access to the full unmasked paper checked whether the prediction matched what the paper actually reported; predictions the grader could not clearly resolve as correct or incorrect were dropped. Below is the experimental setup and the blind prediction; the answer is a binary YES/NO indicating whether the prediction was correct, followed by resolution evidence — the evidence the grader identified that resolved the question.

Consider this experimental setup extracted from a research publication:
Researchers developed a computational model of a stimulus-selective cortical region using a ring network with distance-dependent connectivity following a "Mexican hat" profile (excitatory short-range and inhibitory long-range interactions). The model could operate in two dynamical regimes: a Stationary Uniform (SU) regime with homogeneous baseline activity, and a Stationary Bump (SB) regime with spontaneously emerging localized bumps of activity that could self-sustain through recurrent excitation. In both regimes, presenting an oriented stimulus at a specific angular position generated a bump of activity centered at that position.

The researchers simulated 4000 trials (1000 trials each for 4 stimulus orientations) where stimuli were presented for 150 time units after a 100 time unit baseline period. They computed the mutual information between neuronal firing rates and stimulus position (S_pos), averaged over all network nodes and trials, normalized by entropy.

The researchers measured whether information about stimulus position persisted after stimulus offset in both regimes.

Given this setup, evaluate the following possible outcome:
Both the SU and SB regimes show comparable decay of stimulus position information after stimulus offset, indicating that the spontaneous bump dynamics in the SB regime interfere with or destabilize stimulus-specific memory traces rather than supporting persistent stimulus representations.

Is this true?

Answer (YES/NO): NO